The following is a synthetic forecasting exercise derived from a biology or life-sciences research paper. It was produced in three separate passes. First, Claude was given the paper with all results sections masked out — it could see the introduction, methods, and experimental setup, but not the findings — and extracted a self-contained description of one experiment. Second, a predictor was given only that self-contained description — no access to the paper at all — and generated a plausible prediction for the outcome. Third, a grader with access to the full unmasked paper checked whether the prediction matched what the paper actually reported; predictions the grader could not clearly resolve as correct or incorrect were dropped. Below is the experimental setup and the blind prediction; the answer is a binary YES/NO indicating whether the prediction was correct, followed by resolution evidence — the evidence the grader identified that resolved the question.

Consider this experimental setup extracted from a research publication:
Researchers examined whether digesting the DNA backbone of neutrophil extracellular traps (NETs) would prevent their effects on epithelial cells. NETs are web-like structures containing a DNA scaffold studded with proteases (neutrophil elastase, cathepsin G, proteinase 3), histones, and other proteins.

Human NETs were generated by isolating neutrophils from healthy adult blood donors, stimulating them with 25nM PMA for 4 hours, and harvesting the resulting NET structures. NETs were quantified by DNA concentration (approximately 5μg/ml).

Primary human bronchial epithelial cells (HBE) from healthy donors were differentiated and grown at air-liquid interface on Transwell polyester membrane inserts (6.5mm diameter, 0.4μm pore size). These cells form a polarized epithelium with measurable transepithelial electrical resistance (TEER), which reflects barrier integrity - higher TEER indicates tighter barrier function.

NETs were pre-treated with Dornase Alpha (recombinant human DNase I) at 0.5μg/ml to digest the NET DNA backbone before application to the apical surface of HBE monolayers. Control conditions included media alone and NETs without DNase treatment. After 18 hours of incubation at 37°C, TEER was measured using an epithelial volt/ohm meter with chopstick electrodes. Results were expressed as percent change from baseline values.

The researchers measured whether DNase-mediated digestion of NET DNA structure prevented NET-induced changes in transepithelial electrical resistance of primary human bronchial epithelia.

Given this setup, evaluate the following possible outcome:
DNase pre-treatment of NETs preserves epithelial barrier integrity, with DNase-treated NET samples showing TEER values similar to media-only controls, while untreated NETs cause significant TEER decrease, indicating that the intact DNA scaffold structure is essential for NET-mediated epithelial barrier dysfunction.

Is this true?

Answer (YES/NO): NO